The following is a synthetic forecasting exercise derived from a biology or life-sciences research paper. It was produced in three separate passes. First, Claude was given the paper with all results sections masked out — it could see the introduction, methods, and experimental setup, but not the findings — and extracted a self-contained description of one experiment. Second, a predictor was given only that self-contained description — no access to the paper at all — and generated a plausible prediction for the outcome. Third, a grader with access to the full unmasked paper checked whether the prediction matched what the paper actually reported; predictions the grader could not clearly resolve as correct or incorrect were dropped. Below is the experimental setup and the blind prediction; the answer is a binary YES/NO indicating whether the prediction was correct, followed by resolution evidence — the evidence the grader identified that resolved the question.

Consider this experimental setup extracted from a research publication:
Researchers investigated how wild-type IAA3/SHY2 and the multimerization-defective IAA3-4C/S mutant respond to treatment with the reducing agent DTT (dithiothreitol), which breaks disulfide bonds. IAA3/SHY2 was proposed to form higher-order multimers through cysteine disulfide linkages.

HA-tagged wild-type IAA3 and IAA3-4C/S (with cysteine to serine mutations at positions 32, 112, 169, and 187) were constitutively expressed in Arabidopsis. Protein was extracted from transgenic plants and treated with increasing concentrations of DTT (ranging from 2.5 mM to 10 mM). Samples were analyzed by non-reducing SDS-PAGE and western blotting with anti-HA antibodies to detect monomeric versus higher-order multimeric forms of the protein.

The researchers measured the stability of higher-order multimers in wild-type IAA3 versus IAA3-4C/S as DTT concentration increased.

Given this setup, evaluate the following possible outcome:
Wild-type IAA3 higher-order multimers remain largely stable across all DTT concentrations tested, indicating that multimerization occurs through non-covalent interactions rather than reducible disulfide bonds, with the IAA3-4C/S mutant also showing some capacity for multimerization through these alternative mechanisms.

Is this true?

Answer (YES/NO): NO